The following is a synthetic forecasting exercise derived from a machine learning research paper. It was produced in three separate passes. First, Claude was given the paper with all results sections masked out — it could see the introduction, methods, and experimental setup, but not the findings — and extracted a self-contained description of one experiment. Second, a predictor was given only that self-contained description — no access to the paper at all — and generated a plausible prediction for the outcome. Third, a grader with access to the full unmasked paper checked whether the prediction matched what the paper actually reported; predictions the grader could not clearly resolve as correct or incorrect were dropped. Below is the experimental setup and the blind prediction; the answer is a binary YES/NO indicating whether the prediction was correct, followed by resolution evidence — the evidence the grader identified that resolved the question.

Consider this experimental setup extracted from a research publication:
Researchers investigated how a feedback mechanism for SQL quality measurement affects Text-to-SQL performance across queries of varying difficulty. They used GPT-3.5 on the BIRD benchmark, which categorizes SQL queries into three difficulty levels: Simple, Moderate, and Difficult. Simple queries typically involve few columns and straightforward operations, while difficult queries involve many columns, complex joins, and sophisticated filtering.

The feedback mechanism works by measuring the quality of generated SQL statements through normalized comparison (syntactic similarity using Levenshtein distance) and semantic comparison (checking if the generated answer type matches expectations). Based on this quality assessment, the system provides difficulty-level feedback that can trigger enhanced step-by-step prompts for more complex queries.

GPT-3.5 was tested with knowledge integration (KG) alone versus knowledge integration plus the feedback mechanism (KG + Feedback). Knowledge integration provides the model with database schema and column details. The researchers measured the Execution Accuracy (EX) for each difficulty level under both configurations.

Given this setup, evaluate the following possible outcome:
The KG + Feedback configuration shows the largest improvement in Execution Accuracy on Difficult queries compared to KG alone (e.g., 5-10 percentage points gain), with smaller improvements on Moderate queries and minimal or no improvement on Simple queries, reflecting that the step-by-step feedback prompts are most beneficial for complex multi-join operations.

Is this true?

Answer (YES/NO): NO